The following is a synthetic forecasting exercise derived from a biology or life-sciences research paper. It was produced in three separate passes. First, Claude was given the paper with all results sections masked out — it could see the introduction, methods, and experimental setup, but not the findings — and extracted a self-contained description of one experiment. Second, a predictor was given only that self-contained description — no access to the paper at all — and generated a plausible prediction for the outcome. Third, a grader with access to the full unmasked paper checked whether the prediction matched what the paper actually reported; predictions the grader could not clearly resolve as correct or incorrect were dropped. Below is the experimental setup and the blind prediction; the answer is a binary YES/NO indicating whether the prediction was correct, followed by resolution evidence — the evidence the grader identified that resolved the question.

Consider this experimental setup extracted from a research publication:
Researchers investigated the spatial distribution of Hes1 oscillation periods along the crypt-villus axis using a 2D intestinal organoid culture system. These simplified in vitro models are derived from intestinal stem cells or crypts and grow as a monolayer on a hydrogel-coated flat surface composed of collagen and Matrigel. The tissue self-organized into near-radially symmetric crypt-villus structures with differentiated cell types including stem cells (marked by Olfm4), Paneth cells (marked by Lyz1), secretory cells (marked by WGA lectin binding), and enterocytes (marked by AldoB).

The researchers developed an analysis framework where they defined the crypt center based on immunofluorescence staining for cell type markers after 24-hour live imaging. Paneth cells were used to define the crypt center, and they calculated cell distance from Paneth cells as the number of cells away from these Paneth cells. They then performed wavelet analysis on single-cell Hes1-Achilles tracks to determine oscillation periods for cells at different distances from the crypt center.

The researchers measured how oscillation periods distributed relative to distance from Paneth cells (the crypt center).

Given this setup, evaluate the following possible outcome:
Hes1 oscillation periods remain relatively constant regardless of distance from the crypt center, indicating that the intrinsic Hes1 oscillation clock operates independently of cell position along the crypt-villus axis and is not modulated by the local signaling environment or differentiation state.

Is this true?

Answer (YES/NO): NO